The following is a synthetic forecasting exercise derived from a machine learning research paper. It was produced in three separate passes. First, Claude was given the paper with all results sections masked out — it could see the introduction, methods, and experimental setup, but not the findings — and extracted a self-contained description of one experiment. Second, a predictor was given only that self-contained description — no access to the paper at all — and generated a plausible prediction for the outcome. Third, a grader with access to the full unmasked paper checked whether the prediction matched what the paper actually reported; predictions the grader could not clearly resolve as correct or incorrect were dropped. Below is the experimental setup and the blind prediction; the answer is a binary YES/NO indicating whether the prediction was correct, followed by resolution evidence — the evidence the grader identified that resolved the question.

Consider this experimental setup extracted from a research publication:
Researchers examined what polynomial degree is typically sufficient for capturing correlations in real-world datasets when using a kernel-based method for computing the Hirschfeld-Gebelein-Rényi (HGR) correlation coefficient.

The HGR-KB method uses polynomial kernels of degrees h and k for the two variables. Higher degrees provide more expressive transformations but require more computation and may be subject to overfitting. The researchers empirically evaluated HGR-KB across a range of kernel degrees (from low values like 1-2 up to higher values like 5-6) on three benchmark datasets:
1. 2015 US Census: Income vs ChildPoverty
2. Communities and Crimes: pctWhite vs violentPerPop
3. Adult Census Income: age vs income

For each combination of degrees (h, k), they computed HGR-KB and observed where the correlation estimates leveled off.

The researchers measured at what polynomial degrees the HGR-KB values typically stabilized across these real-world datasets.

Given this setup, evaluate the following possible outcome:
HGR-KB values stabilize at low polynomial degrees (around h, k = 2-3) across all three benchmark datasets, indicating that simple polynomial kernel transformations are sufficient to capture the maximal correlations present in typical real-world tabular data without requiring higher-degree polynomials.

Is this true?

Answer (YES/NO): YES